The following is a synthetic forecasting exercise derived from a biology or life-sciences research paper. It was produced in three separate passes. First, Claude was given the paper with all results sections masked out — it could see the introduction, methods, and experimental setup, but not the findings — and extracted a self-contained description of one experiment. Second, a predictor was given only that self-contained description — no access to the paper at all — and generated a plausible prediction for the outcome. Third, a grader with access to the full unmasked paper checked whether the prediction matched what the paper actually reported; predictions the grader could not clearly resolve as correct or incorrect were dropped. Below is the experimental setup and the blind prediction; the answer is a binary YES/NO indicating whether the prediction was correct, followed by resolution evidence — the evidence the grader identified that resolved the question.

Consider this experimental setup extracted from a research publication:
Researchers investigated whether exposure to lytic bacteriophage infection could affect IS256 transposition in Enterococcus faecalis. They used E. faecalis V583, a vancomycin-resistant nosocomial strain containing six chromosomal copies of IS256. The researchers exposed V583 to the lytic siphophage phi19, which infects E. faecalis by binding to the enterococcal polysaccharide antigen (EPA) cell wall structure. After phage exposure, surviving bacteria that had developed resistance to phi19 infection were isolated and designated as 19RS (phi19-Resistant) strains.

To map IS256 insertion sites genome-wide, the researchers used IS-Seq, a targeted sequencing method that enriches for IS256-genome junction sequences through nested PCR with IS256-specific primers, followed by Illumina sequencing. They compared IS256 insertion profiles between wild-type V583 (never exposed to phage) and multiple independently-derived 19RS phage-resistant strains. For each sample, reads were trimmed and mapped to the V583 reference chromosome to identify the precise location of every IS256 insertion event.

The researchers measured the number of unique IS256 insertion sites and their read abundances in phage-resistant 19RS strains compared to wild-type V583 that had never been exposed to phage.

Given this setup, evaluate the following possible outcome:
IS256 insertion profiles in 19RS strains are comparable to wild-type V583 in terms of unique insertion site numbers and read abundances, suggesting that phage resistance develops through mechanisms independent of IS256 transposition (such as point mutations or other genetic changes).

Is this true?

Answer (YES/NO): NO